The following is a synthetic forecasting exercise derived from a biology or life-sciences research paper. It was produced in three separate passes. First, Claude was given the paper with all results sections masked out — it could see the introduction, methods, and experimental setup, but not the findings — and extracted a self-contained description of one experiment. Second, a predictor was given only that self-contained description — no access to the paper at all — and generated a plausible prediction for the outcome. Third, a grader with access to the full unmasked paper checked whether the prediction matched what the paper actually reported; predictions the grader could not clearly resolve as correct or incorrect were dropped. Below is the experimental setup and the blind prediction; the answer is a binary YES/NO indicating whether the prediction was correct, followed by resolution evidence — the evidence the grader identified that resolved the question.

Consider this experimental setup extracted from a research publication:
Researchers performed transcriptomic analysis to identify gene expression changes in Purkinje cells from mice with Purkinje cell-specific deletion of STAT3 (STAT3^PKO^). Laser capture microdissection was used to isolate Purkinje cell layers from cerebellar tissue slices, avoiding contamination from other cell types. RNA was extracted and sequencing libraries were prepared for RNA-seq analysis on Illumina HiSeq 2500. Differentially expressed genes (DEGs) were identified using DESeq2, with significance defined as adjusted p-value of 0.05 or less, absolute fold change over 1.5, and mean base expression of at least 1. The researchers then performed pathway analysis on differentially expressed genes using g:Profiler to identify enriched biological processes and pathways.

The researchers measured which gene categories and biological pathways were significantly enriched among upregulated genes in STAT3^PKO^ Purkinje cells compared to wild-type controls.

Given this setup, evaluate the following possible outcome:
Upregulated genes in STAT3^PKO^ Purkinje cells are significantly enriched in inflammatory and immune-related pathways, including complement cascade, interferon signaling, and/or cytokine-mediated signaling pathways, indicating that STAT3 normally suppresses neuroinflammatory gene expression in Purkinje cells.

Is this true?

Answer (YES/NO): NO